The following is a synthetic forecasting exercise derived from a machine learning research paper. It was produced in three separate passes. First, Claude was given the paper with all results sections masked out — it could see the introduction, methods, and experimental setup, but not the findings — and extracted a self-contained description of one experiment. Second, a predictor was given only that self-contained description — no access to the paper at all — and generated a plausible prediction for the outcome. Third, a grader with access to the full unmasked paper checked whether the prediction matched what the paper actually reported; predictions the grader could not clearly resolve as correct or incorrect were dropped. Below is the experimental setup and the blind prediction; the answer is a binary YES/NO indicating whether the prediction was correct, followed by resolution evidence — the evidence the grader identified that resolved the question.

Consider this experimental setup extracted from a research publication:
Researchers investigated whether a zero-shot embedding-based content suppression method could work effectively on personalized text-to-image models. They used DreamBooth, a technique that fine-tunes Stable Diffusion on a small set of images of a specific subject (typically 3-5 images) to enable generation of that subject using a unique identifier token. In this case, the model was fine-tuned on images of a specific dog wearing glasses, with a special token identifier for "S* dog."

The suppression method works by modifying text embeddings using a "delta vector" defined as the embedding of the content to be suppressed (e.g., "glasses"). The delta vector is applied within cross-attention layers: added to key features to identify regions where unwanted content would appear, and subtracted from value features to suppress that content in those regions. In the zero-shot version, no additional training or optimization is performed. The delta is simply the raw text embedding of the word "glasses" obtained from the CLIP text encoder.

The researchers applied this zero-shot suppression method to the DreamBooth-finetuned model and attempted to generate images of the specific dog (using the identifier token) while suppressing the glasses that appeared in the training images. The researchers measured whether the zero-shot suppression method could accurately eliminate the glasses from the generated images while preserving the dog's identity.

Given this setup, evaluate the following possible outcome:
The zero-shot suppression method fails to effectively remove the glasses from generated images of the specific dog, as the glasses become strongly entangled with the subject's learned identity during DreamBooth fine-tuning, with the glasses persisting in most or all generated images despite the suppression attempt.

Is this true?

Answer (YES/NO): NO